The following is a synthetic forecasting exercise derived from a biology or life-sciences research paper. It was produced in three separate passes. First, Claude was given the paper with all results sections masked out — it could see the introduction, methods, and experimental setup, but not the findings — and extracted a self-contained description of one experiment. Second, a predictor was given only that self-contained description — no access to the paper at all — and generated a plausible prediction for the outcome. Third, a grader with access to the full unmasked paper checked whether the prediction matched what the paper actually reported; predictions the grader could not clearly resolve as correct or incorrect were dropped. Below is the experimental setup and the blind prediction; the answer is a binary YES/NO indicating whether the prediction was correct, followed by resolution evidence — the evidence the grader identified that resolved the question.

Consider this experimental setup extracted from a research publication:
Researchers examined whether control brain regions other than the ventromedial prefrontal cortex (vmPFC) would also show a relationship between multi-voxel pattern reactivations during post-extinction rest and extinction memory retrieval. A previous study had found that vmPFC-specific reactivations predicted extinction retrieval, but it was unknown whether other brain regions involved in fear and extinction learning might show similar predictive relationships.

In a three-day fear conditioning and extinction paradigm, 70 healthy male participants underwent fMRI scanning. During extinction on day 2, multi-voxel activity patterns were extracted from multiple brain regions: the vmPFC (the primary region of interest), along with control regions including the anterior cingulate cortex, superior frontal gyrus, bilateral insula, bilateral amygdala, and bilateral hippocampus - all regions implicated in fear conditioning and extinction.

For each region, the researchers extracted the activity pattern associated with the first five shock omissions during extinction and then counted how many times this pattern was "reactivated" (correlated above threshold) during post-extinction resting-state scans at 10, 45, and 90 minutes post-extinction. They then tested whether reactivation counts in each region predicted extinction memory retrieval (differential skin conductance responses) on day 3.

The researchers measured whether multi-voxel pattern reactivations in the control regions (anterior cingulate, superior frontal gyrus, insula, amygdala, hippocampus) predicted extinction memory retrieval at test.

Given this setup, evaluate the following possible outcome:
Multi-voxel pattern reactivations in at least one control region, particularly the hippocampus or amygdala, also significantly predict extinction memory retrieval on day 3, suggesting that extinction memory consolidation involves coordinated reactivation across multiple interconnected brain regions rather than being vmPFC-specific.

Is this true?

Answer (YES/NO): NO